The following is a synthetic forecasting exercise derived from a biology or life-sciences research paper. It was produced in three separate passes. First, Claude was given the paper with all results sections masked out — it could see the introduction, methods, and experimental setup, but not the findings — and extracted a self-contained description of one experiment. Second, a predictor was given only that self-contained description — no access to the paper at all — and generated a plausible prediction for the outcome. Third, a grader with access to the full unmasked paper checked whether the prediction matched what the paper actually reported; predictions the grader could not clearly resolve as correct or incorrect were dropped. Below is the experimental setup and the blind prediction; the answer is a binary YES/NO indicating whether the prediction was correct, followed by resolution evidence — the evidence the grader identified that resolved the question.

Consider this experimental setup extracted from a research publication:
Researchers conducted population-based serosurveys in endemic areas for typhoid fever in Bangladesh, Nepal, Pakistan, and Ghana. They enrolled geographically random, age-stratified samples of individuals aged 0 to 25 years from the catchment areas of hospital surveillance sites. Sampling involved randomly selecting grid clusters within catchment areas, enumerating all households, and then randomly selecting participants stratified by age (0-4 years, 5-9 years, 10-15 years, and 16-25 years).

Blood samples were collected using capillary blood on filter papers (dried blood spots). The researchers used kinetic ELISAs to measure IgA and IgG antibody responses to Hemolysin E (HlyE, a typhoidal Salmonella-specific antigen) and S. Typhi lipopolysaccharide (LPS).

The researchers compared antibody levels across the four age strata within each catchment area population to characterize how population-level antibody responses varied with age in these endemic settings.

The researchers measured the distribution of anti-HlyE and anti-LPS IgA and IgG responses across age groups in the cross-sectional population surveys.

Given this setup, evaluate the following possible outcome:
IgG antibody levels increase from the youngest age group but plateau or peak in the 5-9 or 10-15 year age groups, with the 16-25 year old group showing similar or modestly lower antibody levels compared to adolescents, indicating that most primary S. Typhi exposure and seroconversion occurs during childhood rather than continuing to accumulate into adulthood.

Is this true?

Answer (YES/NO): NO